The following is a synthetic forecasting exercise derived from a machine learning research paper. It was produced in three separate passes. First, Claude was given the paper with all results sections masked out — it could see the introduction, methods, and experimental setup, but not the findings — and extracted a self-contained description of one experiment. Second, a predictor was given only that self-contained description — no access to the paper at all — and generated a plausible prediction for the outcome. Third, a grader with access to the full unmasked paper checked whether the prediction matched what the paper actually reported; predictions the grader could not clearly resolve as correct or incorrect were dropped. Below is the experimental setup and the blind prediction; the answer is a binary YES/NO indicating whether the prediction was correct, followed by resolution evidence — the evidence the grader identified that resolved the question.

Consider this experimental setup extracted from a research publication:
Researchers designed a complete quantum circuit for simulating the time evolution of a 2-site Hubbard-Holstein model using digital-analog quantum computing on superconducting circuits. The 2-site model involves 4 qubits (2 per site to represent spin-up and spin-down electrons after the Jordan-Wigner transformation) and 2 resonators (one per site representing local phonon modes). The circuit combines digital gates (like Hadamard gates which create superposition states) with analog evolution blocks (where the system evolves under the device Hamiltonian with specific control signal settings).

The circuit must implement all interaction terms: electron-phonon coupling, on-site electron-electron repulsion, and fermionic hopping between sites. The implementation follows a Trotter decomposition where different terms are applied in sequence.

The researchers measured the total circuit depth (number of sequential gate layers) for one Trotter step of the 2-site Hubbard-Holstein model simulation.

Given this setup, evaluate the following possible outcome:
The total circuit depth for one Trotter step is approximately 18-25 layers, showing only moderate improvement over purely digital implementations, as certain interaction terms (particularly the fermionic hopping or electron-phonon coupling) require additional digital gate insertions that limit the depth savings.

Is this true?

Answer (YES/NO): NO